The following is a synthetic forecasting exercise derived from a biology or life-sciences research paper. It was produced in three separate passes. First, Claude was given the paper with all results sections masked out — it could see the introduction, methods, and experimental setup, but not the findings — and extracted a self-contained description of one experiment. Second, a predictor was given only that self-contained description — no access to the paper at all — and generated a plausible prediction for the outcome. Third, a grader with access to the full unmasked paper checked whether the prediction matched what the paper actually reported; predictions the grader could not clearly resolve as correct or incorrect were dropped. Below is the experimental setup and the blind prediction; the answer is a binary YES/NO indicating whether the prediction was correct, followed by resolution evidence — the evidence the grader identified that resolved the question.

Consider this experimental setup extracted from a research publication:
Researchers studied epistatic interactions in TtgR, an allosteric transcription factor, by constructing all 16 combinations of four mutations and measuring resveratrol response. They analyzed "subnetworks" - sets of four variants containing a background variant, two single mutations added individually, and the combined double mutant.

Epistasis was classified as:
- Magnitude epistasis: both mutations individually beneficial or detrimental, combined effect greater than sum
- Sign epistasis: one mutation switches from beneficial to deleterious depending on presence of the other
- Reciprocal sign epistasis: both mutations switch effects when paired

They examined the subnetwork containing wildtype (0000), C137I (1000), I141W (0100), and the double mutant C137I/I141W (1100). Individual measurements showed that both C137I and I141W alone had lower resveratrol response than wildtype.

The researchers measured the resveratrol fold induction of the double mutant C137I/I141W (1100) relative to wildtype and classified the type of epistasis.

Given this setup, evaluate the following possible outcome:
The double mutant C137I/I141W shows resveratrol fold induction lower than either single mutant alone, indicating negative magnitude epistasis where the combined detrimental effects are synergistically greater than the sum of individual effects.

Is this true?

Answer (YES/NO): NO